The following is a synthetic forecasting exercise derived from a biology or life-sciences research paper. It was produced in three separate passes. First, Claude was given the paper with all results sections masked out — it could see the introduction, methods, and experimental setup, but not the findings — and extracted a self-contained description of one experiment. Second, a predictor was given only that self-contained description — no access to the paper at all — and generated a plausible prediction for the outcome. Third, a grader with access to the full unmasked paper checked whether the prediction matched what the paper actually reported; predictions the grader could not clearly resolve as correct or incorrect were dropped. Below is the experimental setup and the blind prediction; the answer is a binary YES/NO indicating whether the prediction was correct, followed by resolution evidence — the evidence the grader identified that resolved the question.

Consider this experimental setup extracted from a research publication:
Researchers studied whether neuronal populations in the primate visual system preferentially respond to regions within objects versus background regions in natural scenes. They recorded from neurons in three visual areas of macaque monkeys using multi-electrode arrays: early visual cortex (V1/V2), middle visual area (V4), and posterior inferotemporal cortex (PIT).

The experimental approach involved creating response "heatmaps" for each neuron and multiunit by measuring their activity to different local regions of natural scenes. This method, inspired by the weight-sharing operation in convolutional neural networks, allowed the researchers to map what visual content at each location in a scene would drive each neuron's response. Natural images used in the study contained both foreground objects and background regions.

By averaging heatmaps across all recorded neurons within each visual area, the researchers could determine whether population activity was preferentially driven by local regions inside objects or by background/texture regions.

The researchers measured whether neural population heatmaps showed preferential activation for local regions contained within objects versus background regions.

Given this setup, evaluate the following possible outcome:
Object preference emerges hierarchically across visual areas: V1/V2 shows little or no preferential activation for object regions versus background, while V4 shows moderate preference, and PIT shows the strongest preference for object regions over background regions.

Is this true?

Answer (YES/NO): NO